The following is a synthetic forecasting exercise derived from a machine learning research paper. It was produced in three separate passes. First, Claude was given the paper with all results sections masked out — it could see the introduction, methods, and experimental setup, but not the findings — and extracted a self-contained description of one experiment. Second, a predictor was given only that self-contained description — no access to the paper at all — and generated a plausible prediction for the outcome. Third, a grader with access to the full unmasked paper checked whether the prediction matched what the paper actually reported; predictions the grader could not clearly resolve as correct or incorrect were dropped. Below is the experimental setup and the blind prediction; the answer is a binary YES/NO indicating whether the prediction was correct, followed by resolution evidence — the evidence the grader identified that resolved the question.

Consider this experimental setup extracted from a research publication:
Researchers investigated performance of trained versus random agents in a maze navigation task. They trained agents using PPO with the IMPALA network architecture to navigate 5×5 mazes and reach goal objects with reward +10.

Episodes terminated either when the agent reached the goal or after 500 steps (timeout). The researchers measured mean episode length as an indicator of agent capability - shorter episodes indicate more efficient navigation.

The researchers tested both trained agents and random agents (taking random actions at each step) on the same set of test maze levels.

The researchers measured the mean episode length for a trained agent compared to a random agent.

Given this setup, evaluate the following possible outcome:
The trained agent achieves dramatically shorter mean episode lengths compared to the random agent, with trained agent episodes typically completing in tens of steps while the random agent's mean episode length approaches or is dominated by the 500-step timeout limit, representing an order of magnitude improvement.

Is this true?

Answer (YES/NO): NO